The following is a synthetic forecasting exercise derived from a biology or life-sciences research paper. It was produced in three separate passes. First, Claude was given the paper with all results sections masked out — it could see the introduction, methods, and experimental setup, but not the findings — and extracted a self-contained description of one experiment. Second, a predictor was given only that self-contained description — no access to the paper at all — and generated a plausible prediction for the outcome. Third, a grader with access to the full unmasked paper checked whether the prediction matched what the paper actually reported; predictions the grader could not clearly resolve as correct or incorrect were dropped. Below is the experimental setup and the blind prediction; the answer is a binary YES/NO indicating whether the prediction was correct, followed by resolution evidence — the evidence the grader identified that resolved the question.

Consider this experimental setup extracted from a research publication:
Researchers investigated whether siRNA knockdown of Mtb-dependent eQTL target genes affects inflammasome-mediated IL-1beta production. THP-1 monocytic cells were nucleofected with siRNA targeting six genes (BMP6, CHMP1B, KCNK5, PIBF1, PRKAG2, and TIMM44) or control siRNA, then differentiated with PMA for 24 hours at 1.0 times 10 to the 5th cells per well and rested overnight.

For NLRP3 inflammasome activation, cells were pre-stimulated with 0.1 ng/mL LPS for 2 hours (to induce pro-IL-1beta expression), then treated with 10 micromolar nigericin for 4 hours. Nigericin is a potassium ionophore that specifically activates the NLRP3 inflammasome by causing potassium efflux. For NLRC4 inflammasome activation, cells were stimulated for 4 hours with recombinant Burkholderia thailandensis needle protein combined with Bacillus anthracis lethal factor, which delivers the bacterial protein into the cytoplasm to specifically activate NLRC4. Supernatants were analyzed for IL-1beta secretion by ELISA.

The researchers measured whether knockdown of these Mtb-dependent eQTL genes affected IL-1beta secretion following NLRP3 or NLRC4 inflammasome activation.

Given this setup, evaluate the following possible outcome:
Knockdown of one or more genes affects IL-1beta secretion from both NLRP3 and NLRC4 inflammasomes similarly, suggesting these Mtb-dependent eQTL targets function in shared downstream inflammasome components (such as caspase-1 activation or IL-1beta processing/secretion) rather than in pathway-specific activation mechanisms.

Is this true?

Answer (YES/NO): NO